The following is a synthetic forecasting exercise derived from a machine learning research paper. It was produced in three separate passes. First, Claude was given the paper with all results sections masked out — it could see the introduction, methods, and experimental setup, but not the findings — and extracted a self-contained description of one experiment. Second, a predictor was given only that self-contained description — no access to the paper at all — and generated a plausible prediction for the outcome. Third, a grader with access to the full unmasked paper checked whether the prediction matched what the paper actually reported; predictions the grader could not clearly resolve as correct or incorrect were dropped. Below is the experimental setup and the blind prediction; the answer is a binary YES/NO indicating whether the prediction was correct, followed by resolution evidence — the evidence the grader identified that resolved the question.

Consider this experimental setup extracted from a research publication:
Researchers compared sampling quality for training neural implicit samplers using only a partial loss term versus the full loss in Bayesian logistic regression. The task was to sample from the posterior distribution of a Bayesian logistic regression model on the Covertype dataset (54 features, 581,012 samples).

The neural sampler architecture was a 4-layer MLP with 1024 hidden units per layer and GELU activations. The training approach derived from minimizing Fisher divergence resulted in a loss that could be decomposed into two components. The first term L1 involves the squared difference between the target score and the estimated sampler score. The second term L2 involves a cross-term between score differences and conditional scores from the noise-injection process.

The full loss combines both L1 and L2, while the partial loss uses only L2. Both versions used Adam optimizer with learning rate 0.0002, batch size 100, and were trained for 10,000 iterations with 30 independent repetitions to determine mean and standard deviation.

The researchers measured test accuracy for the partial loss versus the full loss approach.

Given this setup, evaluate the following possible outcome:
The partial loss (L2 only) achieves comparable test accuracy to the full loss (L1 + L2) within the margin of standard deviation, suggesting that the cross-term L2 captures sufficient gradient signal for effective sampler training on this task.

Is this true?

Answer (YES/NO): NO